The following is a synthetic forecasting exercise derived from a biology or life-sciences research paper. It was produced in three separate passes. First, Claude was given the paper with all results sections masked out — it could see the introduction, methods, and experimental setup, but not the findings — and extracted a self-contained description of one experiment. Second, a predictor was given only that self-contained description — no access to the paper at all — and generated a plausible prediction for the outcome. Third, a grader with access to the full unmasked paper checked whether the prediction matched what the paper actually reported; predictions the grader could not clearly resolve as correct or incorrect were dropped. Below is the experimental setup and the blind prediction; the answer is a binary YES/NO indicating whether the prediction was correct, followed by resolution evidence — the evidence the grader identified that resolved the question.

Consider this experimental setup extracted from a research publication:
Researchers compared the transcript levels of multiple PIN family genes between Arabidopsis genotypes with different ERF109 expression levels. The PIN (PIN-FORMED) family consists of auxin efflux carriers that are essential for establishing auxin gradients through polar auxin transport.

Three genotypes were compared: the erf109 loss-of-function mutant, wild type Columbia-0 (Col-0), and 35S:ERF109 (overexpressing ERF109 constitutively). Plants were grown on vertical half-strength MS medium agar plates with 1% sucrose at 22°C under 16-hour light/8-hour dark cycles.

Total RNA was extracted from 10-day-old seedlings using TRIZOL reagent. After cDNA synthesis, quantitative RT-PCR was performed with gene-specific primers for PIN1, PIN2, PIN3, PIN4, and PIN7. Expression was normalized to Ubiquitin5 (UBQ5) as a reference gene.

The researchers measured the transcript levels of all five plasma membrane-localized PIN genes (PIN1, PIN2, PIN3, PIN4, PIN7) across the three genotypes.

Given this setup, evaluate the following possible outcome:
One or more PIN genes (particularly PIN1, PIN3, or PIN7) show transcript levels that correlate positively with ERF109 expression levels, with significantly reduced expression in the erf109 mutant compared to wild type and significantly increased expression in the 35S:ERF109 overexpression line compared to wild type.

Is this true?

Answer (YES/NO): NO